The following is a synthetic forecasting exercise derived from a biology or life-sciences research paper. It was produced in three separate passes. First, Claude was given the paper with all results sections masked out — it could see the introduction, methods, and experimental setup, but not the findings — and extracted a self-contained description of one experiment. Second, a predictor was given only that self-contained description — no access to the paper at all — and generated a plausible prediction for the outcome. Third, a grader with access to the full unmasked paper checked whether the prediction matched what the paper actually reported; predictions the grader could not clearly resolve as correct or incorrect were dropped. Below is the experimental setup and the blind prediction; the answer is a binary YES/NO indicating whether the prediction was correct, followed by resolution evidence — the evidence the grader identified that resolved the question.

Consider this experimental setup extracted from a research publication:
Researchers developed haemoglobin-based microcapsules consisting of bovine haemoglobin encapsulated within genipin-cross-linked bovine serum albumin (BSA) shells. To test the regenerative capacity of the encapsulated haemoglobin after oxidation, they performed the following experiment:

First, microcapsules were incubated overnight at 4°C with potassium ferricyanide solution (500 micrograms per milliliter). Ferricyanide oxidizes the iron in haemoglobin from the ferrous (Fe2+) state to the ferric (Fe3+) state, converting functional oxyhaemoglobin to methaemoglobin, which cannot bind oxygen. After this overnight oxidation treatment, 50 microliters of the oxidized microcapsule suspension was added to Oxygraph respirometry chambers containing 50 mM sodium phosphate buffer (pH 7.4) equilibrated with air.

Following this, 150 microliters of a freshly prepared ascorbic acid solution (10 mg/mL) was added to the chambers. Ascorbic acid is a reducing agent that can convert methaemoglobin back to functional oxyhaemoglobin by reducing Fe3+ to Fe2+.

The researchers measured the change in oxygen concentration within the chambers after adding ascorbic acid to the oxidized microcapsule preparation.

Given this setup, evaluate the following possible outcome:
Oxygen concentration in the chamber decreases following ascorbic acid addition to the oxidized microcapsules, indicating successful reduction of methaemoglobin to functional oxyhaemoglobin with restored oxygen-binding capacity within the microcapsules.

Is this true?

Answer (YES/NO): YES